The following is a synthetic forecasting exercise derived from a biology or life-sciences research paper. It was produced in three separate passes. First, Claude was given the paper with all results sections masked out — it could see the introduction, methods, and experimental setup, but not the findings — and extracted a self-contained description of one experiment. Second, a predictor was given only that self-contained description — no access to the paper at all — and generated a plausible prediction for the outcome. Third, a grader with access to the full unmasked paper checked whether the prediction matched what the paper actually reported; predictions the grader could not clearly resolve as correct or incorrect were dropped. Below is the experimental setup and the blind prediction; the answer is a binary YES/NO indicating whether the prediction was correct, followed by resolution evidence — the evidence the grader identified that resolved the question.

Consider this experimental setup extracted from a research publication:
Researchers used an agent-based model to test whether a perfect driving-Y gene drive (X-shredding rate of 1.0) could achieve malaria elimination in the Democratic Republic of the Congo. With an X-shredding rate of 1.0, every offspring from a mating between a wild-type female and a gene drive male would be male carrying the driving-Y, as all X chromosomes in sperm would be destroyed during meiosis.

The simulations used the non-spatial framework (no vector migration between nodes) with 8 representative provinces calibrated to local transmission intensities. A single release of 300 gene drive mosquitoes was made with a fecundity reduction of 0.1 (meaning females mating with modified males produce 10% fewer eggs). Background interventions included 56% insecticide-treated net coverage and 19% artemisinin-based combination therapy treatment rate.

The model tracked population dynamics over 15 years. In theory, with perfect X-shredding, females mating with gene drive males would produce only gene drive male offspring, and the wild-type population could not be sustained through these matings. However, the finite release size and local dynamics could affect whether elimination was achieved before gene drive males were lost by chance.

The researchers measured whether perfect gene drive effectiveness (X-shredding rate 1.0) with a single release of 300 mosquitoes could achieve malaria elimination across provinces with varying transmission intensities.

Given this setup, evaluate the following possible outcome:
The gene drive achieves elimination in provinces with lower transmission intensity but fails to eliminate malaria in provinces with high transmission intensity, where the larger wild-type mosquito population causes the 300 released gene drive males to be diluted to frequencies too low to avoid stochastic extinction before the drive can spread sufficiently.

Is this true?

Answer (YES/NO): NO